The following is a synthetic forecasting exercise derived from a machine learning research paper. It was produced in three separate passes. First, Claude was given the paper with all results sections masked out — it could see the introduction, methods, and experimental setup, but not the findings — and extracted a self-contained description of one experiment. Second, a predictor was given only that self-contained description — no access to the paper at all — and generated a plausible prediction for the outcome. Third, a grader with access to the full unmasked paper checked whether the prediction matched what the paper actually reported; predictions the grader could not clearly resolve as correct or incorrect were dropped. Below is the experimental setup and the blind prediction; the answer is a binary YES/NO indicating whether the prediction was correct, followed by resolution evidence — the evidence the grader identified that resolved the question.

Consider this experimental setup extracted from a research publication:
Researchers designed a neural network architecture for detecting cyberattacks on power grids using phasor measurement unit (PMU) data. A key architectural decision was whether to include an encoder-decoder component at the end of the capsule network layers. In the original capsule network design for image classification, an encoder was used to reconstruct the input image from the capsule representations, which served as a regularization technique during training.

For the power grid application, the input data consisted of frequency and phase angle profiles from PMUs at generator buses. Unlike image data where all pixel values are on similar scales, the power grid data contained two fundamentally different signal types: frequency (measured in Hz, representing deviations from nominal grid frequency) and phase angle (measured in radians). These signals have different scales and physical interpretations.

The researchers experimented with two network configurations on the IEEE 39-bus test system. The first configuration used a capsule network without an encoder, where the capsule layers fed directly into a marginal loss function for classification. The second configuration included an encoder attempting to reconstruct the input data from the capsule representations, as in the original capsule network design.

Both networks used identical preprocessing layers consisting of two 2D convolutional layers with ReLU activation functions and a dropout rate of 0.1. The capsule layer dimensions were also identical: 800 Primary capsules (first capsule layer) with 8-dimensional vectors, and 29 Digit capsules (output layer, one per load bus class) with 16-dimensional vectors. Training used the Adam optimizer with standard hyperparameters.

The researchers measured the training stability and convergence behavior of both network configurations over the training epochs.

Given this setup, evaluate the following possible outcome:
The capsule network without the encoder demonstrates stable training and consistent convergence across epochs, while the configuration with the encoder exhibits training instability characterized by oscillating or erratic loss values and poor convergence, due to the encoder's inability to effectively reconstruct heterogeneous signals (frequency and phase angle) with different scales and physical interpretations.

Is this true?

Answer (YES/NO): YES